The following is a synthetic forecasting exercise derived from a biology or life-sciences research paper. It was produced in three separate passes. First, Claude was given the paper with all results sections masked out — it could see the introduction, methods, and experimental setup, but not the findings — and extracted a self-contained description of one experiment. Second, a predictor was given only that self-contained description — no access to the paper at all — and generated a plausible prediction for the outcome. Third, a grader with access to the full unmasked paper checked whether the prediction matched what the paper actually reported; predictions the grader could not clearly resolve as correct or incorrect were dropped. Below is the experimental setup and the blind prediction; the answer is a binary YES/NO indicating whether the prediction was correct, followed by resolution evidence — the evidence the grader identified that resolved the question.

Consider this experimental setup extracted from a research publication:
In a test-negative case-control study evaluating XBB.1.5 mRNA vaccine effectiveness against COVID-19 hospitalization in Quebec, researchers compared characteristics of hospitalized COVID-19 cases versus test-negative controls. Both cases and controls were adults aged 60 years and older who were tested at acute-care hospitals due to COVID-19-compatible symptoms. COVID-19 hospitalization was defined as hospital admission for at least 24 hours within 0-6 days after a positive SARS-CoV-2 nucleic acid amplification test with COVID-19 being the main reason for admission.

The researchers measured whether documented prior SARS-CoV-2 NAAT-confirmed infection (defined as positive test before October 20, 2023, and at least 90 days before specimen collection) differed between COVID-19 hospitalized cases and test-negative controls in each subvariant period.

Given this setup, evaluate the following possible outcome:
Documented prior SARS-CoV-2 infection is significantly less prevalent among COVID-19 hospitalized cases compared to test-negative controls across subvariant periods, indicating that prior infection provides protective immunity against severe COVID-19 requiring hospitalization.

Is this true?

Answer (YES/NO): YES